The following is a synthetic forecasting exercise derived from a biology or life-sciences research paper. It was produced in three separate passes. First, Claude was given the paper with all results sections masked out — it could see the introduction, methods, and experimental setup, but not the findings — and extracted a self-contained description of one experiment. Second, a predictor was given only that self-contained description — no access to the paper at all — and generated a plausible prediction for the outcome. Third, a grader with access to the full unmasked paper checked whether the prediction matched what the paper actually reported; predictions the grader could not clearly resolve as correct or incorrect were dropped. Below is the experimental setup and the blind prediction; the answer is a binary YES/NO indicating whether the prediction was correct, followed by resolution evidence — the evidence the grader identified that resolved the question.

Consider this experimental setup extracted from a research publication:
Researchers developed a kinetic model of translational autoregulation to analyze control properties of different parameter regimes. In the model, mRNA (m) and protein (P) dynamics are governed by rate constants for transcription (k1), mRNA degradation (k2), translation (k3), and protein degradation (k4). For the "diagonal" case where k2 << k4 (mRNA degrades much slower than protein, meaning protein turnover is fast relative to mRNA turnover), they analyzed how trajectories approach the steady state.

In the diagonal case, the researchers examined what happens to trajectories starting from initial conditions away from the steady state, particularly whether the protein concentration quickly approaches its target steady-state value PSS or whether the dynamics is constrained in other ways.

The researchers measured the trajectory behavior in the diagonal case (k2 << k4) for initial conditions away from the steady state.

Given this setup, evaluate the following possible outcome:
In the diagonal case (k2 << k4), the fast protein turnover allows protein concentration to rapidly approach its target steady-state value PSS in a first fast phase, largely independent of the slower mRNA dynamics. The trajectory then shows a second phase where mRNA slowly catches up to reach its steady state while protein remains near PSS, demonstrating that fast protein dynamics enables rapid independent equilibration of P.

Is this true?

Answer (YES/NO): NO